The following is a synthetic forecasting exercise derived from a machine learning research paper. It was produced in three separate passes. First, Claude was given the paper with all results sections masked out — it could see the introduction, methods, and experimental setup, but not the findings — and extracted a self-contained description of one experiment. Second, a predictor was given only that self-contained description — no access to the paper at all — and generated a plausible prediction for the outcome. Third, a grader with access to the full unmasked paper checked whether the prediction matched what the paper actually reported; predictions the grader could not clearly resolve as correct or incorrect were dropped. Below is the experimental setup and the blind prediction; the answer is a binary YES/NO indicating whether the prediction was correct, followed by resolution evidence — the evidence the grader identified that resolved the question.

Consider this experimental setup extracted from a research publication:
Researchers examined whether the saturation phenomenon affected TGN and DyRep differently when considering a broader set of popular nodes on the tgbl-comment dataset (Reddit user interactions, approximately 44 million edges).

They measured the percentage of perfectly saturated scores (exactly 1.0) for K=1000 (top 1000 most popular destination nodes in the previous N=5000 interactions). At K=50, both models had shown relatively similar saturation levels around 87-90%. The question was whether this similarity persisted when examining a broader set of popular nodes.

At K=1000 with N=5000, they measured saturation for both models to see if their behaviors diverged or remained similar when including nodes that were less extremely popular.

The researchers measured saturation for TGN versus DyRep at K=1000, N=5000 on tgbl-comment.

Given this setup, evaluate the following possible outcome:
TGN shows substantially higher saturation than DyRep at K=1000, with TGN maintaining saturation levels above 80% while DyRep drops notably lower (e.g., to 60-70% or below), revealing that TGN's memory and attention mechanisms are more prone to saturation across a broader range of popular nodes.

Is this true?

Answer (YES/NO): NO